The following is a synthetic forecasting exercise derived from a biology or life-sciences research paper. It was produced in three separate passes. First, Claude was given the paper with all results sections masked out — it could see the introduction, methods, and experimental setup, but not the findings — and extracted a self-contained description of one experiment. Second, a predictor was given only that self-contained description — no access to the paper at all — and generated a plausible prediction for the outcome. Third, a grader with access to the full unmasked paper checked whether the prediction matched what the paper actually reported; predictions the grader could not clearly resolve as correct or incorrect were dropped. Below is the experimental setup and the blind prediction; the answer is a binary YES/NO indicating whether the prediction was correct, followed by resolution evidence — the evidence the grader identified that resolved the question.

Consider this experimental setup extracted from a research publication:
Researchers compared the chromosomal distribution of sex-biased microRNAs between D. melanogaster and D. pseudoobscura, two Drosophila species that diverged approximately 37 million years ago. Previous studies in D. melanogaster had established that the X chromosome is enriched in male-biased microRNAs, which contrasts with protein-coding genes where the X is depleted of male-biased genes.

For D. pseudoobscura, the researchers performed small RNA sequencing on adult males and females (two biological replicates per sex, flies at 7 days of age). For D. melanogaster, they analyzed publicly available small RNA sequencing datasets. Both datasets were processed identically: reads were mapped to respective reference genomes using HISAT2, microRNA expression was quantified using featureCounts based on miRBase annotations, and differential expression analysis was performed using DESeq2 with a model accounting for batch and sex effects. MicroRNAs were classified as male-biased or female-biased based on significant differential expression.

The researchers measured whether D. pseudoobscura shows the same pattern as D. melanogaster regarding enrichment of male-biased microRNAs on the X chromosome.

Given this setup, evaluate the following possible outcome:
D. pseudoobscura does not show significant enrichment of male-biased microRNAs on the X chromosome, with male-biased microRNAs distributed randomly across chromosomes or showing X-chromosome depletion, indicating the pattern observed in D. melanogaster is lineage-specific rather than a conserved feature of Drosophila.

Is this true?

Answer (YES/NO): NO